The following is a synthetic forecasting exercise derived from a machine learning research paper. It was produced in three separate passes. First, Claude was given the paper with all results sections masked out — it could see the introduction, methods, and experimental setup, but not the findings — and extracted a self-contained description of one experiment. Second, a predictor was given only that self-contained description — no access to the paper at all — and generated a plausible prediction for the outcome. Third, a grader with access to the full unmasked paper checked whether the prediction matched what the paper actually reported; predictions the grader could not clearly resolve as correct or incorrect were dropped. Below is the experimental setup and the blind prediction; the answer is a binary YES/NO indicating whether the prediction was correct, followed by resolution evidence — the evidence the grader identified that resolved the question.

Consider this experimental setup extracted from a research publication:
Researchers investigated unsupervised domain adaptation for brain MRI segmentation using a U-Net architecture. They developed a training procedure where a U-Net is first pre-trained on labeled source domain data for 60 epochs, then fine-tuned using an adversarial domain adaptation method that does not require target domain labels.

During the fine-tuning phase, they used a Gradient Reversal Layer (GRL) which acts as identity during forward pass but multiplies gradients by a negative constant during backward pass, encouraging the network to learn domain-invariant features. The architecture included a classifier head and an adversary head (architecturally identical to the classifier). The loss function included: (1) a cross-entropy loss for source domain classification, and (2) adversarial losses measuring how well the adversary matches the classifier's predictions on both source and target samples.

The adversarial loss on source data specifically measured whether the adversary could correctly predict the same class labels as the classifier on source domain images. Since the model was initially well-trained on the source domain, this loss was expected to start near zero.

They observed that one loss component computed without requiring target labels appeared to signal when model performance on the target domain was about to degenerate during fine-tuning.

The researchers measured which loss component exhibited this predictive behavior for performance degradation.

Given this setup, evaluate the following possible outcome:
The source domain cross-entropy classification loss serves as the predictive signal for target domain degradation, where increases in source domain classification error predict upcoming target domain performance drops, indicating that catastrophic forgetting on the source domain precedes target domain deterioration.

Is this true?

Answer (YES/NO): NO